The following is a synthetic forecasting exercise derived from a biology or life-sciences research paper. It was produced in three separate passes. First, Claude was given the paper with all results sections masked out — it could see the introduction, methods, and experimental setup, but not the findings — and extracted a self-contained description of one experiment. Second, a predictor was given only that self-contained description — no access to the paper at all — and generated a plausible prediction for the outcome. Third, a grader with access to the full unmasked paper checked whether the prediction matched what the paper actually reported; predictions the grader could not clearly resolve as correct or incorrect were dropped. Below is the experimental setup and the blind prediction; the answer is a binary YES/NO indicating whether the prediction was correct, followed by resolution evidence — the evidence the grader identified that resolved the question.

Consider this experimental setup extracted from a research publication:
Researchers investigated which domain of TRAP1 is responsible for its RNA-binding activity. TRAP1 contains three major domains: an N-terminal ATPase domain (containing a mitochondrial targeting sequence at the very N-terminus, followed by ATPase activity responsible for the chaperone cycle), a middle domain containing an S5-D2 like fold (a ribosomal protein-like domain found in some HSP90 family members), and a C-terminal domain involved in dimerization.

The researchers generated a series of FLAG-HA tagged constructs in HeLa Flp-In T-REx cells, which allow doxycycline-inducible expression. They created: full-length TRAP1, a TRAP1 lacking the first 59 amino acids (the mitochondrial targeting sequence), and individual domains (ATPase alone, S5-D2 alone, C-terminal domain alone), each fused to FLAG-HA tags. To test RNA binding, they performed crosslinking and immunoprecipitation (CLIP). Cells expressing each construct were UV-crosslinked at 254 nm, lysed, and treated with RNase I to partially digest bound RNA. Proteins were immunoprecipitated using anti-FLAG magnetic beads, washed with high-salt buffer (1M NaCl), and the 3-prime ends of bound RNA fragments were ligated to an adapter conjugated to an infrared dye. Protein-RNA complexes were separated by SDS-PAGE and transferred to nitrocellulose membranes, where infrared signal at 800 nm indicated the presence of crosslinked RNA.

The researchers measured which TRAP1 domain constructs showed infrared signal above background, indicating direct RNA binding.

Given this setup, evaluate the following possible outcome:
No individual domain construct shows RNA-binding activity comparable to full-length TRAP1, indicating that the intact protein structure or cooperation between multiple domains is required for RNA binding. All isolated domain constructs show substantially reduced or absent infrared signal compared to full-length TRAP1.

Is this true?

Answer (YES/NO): NO